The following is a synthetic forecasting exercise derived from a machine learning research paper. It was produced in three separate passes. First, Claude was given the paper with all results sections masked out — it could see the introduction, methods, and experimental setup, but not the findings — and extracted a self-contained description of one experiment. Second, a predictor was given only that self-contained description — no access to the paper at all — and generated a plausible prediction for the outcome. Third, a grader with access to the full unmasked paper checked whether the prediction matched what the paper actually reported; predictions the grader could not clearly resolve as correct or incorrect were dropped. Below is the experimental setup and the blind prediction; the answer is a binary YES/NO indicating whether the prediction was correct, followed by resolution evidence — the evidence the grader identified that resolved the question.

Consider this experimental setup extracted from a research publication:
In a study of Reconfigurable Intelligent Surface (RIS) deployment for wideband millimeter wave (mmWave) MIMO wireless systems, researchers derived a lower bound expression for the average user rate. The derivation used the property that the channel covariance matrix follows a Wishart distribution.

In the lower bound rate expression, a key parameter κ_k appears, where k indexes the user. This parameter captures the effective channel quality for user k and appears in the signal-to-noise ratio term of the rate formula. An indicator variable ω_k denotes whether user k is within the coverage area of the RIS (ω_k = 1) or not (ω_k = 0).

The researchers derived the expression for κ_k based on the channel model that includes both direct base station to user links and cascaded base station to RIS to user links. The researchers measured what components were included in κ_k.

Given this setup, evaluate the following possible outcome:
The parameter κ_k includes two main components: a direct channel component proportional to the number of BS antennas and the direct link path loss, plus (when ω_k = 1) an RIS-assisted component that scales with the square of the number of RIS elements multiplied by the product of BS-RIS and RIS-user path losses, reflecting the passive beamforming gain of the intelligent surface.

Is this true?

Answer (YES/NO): NO